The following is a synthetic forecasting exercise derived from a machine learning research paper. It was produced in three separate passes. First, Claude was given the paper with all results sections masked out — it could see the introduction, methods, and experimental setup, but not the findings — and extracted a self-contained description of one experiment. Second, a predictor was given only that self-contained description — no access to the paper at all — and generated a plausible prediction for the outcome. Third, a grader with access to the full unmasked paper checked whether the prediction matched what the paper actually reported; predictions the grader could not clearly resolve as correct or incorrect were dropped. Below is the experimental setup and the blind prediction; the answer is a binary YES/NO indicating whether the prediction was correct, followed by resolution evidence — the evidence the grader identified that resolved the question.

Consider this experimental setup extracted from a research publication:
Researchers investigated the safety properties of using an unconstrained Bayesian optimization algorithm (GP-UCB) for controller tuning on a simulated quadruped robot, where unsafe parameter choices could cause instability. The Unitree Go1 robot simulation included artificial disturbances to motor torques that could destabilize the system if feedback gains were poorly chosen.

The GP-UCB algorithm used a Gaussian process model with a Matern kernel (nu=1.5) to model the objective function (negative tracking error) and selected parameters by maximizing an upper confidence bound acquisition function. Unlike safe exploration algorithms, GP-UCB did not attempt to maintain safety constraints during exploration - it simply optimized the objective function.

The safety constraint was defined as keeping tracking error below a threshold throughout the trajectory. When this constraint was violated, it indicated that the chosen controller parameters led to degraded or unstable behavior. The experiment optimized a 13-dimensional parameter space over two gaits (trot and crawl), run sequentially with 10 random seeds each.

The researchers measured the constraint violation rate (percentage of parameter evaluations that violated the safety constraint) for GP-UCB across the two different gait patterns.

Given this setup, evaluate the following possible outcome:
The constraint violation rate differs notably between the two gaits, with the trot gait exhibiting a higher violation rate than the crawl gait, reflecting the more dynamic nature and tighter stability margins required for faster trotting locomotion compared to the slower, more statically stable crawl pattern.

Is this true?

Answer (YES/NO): NO